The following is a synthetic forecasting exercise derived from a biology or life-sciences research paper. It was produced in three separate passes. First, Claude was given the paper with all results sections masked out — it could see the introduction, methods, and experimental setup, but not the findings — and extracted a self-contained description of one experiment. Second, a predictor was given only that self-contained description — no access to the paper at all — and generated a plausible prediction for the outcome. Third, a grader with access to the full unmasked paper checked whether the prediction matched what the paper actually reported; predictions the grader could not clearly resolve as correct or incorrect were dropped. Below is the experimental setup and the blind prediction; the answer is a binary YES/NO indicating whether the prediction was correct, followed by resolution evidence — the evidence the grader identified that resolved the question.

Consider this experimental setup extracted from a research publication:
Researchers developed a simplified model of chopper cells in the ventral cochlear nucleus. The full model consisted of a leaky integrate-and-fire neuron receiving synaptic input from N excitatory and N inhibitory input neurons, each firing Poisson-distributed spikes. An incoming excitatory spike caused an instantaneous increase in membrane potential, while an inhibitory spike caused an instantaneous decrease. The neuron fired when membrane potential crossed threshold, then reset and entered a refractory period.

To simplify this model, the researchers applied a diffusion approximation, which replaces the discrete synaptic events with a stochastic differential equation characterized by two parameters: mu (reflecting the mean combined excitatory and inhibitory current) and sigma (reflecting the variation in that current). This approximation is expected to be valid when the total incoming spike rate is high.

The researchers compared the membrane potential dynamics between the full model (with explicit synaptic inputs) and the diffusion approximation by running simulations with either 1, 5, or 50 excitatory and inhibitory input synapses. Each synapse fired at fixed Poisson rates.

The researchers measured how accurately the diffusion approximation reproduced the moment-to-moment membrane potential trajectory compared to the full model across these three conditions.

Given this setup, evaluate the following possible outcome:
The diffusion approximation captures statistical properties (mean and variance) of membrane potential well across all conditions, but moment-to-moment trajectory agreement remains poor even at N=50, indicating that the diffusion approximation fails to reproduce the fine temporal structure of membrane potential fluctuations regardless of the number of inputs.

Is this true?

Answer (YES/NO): NO